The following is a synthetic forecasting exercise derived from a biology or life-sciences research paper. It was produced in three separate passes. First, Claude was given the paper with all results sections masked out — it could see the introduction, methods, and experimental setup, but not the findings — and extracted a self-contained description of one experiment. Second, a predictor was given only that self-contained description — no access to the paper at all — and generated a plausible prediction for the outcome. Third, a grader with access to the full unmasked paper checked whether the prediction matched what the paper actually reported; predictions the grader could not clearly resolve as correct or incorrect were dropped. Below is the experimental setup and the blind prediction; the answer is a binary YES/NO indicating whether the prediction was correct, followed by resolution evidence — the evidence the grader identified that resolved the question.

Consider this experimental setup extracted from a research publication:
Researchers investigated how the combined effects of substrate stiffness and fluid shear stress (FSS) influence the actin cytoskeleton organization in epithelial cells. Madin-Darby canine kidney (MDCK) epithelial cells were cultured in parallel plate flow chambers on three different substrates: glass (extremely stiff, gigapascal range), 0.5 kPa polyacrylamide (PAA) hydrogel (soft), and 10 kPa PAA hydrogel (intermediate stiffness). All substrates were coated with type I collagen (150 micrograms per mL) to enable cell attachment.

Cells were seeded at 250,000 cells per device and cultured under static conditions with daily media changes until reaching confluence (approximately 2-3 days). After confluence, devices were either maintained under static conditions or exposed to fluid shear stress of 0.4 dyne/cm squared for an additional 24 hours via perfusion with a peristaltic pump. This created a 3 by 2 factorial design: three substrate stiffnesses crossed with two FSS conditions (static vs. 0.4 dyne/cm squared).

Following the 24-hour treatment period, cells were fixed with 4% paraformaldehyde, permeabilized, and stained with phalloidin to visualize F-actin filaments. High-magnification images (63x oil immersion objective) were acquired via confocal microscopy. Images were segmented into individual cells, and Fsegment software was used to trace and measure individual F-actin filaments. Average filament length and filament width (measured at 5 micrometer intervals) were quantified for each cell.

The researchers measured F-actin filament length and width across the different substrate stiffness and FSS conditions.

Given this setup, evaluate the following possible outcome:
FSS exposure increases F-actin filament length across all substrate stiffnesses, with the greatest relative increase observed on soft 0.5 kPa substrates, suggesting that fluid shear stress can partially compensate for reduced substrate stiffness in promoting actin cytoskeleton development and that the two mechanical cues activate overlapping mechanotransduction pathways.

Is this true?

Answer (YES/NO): NO